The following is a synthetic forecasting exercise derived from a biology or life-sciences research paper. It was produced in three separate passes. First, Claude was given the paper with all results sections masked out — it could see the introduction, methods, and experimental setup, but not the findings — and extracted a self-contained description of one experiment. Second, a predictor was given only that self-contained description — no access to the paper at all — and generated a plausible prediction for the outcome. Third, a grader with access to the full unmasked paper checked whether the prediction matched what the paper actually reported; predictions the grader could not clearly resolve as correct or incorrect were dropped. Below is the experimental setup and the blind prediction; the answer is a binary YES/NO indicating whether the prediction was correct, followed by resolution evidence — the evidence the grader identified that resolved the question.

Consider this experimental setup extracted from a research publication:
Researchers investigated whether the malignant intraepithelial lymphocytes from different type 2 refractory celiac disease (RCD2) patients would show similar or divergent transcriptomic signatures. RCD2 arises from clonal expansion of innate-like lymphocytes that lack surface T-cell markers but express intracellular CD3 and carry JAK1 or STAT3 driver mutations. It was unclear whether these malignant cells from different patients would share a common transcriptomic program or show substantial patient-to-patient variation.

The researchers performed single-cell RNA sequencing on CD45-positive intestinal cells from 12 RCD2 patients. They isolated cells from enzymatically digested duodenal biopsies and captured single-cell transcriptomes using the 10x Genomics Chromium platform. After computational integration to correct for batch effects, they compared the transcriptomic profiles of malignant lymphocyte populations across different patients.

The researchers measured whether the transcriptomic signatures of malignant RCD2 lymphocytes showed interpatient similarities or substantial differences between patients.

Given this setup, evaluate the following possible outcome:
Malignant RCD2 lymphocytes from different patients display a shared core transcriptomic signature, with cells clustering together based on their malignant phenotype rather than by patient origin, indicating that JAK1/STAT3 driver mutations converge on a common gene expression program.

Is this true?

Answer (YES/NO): YES